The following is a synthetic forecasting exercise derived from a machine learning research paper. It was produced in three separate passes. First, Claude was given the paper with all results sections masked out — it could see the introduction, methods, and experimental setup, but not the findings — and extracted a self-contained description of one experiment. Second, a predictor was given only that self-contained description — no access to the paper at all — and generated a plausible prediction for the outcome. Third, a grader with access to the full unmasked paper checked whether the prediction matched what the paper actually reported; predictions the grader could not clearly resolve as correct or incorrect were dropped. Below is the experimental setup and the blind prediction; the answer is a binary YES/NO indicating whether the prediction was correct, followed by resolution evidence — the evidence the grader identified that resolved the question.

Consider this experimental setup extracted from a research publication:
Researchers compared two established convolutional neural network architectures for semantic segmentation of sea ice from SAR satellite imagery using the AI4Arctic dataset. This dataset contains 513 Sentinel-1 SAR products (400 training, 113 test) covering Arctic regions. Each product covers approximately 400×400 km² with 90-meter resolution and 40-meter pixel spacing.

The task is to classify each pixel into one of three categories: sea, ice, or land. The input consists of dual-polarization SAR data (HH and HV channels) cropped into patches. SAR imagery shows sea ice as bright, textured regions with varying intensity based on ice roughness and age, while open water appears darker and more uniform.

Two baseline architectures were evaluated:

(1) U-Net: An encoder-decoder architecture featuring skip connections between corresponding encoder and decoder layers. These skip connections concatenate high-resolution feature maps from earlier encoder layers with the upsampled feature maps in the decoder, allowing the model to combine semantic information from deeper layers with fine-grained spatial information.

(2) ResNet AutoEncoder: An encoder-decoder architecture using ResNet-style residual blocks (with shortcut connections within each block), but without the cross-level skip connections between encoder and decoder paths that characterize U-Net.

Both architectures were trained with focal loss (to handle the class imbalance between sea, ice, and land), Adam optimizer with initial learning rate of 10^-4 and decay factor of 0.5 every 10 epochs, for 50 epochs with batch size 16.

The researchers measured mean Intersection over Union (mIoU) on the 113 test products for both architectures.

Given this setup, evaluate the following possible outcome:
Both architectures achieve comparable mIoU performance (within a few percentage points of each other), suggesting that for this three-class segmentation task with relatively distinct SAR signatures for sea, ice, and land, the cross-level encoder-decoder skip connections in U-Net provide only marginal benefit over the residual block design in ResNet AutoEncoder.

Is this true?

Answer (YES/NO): YES